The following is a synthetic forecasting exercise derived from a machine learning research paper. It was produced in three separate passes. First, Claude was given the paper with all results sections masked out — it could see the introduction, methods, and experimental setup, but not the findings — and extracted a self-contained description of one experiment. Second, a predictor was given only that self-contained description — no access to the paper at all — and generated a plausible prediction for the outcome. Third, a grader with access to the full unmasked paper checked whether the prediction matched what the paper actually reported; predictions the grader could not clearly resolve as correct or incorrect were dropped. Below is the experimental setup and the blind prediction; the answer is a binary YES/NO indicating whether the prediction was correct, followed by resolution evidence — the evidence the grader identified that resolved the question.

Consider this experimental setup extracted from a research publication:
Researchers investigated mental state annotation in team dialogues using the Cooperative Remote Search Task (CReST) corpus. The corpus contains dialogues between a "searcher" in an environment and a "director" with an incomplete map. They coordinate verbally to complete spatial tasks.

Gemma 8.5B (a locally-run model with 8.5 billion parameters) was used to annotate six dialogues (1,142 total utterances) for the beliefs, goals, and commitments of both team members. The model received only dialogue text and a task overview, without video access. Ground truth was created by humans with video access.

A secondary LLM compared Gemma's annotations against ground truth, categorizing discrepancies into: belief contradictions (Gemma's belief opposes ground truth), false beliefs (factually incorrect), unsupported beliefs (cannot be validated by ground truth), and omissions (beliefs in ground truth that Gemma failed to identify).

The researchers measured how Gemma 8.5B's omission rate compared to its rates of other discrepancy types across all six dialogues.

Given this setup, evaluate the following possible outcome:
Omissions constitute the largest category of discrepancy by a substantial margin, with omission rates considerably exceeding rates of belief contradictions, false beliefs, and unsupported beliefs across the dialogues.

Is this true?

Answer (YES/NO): NO